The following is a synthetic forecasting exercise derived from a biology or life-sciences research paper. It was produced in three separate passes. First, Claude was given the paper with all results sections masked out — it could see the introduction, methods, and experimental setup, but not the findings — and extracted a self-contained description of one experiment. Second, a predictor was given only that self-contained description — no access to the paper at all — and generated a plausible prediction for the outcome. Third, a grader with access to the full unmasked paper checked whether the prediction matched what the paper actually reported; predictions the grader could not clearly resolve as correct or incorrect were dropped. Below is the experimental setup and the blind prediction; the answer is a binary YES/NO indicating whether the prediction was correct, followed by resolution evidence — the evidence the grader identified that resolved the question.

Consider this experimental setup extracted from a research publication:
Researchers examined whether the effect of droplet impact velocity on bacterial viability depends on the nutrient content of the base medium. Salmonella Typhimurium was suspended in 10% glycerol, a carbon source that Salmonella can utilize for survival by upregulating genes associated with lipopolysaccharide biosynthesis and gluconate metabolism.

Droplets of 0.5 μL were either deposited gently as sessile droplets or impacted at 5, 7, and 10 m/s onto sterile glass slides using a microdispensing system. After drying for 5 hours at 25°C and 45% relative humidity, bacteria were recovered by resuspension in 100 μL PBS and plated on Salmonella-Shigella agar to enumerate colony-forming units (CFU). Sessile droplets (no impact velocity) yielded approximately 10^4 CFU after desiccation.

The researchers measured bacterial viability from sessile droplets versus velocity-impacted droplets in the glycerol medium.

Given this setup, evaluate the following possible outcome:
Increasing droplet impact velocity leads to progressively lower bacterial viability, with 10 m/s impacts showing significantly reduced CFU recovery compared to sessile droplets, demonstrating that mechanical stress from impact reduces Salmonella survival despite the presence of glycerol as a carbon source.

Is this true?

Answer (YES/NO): NO